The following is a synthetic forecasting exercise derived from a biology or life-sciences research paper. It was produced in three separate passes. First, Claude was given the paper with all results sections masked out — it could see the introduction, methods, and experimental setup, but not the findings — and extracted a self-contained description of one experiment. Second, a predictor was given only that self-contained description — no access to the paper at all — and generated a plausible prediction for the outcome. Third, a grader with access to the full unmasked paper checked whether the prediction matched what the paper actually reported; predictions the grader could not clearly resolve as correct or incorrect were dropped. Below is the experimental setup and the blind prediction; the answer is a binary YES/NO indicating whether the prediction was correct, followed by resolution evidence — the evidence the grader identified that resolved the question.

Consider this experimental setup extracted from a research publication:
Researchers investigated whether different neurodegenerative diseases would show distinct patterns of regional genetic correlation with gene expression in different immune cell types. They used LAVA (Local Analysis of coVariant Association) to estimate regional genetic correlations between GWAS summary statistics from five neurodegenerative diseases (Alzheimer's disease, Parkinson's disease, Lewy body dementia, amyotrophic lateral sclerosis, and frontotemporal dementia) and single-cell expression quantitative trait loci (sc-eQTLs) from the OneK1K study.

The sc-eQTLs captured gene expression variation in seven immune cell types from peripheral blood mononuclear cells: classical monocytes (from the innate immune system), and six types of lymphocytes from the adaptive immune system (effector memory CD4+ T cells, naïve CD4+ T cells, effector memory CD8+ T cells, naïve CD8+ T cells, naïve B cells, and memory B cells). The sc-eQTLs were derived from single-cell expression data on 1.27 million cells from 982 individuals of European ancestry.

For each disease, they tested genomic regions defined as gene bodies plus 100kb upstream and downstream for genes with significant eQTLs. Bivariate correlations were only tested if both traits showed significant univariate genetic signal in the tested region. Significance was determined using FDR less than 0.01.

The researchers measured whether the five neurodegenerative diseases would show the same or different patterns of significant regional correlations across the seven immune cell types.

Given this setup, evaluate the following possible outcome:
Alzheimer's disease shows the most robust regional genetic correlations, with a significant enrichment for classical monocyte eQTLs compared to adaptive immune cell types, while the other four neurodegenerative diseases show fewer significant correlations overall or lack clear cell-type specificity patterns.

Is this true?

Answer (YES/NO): NO